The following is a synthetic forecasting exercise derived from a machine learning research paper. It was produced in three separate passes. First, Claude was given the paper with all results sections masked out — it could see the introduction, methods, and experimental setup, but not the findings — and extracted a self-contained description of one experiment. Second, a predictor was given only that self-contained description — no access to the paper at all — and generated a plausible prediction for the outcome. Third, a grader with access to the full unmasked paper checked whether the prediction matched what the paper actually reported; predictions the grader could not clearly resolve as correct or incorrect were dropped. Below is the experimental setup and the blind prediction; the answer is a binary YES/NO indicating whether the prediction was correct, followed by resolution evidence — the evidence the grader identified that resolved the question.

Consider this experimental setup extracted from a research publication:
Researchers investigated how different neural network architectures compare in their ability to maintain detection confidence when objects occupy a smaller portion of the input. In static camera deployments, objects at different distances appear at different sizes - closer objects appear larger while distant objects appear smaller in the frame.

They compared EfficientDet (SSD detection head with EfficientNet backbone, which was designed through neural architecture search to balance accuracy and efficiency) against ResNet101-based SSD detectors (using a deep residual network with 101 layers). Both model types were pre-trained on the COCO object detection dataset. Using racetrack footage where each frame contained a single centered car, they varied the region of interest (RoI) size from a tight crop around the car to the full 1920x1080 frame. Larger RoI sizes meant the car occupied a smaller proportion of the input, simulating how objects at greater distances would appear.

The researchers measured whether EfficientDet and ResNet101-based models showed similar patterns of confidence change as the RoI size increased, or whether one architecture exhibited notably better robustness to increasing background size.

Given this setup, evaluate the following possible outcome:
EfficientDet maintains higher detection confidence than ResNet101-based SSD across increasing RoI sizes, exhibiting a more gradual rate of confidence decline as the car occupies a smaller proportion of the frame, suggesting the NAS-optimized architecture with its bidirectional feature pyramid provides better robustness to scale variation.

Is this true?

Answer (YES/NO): NO